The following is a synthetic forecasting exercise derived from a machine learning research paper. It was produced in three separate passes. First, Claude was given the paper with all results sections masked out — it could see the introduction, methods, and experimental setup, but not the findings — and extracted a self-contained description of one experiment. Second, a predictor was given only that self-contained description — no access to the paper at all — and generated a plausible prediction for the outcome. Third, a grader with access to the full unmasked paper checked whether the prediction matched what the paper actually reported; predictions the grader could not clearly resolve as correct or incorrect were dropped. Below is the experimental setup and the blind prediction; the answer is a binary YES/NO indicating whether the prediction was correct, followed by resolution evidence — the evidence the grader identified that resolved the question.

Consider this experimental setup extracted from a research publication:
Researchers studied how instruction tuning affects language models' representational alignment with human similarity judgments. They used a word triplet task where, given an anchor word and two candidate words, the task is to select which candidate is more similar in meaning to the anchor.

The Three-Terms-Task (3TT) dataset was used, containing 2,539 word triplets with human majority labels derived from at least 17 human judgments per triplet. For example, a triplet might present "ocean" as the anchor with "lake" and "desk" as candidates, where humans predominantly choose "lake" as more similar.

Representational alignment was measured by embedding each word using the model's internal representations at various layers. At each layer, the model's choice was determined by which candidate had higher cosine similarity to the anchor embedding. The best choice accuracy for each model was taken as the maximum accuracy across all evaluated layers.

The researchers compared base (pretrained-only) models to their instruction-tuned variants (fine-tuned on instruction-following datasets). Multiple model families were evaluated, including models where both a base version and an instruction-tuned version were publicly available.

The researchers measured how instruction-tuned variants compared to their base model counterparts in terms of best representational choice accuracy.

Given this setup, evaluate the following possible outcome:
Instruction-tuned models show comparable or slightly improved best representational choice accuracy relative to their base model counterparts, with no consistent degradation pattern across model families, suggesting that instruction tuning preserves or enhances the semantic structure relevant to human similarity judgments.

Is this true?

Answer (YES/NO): NO